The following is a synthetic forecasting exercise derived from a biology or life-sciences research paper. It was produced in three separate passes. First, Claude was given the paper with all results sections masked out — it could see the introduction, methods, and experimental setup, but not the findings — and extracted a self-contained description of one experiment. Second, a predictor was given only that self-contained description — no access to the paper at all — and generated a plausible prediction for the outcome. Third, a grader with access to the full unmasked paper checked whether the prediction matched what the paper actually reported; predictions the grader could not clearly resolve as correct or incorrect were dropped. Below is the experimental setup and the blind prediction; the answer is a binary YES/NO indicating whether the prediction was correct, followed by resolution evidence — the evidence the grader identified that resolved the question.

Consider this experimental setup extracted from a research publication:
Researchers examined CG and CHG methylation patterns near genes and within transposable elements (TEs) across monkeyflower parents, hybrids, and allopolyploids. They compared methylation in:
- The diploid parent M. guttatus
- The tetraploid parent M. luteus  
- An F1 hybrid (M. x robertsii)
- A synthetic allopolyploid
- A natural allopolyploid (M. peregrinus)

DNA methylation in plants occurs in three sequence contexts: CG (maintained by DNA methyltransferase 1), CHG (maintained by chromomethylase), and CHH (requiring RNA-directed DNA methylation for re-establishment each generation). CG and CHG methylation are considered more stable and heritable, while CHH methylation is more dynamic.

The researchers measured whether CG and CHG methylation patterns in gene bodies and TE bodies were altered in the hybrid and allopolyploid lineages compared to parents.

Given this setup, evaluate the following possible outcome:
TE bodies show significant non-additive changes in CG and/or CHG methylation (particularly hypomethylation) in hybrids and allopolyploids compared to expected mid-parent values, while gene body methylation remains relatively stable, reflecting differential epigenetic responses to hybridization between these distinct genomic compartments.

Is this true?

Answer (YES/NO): NO